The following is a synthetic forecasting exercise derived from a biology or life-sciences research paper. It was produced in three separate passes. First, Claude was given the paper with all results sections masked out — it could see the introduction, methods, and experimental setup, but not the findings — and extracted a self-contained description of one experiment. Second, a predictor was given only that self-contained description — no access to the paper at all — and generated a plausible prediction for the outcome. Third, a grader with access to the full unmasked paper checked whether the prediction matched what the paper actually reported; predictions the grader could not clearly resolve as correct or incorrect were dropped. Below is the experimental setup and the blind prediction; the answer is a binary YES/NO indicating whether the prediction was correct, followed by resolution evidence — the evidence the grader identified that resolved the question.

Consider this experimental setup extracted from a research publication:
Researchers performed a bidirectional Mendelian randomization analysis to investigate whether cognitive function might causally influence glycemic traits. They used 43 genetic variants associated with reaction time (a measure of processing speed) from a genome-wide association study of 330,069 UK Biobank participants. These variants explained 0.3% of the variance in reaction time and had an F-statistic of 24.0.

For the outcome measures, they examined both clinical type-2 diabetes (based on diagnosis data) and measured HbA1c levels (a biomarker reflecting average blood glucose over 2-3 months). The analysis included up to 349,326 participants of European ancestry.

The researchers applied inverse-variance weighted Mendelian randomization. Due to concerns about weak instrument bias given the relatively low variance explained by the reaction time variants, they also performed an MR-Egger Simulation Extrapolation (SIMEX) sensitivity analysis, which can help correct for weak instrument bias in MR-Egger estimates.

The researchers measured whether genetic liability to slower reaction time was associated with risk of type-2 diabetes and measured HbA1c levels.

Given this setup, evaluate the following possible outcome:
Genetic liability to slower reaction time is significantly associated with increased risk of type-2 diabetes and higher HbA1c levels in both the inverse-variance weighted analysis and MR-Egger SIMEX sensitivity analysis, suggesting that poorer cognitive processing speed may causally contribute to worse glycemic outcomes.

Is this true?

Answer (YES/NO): NO